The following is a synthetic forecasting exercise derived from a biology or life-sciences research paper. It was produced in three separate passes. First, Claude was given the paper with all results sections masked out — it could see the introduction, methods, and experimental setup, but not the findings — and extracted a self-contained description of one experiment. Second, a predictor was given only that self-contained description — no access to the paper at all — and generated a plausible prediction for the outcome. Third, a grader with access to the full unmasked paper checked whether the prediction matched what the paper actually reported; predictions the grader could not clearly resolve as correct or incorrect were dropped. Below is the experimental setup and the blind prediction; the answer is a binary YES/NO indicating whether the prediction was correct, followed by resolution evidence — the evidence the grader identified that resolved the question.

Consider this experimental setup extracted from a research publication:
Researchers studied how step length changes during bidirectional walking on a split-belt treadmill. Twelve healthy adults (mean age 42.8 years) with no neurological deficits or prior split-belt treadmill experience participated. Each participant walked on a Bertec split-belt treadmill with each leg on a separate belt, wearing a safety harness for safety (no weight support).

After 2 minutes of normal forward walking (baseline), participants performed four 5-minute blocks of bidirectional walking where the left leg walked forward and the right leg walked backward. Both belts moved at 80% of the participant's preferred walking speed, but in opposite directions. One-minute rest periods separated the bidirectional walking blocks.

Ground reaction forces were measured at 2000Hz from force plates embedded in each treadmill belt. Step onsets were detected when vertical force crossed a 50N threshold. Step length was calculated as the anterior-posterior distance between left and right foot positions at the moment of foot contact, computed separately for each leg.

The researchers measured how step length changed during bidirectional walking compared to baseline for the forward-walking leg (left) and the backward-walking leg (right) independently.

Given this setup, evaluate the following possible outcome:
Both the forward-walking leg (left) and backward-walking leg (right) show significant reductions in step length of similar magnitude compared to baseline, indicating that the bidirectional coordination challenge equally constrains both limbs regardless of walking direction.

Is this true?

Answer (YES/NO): NO